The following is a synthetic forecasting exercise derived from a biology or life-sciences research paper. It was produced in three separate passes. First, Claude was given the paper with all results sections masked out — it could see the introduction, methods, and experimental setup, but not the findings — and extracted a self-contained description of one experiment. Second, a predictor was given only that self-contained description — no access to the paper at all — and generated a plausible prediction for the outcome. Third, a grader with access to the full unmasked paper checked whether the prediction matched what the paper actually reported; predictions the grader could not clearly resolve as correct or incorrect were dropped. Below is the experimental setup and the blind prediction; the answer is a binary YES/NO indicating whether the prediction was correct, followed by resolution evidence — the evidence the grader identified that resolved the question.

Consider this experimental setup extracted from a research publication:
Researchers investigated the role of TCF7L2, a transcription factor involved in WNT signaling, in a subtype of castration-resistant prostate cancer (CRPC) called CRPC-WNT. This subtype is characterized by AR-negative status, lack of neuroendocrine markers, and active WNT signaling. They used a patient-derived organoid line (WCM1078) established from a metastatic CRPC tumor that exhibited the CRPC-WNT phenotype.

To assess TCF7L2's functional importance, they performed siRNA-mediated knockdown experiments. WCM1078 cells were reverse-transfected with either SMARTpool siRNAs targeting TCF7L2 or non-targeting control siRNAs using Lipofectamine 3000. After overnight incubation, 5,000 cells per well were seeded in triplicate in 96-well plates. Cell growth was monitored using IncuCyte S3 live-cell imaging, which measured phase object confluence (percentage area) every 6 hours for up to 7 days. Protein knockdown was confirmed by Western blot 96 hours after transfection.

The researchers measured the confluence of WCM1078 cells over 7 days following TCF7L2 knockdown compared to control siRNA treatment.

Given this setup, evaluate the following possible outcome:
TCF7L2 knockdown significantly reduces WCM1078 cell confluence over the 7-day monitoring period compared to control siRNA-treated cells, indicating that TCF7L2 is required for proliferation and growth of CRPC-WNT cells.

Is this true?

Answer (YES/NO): YES